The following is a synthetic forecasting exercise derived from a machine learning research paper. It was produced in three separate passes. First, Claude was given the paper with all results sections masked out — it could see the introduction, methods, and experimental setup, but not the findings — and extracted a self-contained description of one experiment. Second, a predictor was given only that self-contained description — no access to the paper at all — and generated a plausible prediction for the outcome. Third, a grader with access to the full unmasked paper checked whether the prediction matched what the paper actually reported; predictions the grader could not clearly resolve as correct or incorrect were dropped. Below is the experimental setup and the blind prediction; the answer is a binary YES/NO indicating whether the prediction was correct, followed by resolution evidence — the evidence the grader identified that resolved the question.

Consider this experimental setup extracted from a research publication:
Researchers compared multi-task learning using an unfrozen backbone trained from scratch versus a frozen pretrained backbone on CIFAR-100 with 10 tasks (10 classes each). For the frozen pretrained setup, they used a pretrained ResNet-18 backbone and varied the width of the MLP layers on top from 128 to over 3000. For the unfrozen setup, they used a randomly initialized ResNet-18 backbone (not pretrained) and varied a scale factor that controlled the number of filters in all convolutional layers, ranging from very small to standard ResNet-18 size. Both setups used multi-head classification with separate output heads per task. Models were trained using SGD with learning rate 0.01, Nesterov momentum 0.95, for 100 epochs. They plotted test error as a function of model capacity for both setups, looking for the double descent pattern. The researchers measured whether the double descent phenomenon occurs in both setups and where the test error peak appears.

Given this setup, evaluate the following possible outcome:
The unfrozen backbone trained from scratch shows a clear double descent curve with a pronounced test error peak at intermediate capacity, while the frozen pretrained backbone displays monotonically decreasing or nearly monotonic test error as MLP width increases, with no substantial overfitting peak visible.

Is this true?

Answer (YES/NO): NO